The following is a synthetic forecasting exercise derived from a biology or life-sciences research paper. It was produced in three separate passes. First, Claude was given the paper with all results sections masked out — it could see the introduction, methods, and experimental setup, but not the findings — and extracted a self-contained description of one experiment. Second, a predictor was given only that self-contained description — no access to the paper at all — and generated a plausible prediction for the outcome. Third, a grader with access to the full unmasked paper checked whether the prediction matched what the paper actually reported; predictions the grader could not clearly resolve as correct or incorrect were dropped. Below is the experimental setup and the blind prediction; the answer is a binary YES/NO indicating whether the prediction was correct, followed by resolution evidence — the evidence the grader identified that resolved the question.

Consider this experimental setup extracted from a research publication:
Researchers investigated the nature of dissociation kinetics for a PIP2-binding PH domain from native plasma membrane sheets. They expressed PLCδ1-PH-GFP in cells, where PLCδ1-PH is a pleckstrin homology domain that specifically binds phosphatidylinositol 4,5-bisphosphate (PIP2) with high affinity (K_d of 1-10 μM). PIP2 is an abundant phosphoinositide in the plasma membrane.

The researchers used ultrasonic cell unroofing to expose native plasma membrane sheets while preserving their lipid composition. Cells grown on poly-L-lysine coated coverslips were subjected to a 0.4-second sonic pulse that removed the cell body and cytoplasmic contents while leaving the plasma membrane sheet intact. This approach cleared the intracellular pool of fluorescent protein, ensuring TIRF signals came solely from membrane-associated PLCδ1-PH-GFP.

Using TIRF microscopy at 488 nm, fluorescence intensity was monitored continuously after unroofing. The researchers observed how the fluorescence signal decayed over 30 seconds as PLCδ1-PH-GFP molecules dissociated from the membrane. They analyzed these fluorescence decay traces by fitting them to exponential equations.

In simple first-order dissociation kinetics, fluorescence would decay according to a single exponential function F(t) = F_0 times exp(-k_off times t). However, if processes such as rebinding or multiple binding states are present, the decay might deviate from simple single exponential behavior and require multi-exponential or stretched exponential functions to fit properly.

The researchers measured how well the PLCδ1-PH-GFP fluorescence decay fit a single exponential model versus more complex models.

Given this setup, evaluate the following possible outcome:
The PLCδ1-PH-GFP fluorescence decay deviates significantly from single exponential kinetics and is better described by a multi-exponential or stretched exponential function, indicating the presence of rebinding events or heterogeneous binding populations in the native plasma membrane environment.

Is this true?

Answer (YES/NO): YES